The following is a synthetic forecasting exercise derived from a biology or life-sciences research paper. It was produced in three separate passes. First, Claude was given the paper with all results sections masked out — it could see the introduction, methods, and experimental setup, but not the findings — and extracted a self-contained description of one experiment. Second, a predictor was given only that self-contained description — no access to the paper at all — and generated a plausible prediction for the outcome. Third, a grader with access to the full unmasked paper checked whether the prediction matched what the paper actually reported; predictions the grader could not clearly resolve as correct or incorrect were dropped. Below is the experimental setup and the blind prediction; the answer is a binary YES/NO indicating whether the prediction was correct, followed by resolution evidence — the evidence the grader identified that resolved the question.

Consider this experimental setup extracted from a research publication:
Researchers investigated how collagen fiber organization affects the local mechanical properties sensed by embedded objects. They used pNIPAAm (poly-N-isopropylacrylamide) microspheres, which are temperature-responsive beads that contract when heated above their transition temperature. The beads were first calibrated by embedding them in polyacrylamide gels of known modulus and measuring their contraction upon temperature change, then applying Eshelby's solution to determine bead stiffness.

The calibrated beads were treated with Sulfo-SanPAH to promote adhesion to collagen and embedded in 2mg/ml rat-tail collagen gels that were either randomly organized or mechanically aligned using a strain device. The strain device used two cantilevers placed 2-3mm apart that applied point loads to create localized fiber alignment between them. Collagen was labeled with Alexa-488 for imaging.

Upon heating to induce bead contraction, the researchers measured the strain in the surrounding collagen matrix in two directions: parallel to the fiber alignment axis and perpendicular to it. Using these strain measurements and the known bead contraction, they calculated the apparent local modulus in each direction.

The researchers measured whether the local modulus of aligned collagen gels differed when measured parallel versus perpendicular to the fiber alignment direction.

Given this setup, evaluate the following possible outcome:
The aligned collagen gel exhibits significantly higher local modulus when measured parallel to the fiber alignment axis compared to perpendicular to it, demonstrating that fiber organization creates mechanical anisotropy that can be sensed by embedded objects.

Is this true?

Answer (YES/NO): YES